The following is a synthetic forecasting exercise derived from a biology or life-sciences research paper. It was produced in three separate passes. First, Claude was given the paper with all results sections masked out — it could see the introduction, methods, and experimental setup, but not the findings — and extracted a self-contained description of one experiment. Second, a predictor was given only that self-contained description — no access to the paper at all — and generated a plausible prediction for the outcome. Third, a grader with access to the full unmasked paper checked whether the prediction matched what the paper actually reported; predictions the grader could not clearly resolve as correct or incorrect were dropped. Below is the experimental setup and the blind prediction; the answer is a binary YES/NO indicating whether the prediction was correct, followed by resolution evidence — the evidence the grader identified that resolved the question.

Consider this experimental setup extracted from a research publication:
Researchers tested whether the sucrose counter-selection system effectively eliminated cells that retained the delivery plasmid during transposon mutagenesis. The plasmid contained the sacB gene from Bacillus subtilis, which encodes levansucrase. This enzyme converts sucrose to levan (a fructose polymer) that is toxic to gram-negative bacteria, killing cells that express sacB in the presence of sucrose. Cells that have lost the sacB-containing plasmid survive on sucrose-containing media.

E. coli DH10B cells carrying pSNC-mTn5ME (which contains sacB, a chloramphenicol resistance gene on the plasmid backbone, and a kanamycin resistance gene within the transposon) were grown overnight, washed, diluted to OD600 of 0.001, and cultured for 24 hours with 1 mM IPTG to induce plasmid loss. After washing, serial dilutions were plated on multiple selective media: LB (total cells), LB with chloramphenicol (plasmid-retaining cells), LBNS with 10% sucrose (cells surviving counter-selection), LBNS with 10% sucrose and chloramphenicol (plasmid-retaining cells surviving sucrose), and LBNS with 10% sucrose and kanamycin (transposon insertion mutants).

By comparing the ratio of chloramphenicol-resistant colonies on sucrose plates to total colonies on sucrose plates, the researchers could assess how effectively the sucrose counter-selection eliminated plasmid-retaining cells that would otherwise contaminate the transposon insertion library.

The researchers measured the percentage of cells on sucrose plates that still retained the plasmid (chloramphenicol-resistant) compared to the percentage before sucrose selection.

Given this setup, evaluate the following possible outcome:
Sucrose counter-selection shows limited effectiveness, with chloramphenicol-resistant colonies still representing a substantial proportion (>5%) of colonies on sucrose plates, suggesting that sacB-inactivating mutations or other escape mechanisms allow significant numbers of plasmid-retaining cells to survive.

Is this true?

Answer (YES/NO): NO